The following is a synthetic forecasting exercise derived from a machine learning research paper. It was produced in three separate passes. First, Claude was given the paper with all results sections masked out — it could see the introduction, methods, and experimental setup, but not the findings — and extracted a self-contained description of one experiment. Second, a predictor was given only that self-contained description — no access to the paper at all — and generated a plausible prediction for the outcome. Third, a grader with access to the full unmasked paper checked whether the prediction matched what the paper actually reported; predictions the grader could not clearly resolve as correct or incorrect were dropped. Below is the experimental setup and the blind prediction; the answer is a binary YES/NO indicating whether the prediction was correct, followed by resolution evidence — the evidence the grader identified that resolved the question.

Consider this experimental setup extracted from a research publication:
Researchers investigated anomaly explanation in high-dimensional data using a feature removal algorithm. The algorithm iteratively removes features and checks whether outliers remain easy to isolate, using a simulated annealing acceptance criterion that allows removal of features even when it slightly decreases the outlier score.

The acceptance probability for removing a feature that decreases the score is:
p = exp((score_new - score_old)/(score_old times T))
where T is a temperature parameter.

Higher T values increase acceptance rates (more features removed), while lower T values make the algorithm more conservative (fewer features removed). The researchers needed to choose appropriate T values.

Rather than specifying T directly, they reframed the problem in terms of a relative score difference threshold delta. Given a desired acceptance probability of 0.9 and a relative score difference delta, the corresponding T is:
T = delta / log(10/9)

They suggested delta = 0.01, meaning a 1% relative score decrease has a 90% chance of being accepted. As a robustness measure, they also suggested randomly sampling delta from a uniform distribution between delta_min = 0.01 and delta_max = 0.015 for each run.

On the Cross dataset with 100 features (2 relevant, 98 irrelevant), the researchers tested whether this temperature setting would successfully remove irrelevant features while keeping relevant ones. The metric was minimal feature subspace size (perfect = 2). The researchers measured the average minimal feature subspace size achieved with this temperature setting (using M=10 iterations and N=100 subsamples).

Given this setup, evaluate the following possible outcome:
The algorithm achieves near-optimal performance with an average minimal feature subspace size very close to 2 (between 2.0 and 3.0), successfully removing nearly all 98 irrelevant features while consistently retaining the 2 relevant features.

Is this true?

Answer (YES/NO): NO